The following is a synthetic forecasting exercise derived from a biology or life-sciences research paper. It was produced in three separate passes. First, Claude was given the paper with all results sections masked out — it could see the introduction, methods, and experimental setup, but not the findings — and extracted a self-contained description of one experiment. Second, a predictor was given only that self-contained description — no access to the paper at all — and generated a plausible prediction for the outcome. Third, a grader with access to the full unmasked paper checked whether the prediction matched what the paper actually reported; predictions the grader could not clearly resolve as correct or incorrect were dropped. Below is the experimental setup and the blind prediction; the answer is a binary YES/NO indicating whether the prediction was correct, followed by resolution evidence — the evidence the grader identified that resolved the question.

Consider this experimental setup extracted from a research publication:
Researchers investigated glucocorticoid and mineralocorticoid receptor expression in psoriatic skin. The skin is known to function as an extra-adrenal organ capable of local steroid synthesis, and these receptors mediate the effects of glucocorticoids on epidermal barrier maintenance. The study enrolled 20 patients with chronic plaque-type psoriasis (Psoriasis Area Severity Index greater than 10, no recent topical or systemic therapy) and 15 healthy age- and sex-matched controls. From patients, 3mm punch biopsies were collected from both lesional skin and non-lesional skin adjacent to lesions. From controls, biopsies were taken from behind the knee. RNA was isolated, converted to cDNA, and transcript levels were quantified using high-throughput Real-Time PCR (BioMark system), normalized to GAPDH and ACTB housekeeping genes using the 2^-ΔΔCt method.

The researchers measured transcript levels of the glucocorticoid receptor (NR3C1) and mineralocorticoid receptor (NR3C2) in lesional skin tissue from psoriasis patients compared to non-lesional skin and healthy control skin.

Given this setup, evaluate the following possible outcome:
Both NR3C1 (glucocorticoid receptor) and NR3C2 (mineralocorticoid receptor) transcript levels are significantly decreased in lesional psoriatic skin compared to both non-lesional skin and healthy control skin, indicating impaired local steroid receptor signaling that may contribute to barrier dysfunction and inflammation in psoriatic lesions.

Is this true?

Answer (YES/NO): YES